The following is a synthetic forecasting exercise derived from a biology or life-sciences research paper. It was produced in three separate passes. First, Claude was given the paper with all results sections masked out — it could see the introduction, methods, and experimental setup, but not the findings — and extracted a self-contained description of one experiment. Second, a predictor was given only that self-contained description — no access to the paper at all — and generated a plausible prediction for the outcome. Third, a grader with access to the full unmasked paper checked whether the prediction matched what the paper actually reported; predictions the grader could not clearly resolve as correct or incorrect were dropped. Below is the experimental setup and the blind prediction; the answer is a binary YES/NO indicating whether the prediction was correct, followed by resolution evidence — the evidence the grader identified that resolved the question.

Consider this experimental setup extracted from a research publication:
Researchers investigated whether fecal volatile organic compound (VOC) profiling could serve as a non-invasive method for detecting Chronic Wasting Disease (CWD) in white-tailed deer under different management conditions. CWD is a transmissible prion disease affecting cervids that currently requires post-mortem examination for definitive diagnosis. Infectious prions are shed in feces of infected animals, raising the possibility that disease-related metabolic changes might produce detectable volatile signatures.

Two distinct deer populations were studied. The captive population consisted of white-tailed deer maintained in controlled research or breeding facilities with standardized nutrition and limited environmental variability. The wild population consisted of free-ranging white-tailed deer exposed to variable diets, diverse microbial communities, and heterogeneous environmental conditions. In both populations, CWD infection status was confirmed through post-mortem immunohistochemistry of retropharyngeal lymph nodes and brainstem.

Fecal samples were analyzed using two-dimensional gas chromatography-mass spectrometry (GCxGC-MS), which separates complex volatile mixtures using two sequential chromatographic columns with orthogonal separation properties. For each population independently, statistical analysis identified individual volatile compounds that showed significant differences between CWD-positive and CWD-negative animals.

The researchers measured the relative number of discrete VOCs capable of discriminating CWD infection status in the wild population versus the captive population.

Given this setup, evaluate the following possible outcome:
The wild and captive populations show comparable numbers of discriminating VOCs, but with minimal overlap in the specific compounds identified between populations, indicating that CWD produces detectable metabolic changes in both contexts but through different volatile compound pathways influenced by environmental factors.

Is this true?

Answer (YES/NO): NO